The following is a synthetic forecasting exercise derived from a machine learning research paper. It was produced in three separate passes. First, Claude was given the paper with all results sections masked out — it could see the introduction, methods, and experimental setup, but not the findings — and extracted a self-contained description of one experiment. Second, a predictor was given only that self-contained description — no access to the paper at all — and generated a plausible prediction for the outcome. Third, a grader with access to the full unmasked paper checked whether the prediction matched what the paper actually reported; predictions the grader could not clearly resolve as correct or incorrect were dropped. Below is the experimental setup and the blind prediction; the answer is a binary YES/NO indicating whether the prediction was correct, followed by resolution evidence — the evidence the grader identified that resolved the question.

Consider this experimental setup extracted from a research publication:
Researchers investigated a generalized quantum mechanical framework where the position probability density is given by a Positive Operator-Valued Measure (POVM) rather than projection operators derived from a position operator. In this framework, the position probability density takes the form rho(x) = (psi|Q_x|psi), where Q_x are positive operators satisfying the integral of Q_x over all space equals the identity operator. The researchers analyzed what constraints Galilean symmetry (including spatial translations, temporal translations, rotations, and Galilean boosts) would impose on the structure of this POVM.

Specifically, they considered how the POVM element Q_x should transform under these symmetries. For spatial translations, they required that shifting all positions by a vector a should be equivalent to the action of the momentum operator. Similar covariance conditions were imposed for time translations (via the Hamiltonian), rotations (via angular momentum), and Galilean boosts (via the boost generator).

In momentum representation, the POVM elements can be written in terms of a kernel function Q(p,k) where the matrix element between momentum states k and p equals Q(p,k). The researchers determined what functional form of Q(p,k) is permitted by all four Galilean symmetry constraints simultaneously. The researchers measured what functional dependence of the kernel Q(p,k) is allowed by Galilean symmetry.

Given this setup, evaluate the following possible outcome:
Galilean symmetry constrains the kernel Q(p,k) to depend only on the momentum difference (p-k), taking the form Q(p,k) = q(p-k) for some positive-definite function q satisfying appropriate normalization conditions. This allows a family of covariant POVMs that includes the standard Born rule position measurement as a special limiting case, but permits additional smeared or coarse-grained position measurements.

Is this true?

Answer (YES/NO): NO